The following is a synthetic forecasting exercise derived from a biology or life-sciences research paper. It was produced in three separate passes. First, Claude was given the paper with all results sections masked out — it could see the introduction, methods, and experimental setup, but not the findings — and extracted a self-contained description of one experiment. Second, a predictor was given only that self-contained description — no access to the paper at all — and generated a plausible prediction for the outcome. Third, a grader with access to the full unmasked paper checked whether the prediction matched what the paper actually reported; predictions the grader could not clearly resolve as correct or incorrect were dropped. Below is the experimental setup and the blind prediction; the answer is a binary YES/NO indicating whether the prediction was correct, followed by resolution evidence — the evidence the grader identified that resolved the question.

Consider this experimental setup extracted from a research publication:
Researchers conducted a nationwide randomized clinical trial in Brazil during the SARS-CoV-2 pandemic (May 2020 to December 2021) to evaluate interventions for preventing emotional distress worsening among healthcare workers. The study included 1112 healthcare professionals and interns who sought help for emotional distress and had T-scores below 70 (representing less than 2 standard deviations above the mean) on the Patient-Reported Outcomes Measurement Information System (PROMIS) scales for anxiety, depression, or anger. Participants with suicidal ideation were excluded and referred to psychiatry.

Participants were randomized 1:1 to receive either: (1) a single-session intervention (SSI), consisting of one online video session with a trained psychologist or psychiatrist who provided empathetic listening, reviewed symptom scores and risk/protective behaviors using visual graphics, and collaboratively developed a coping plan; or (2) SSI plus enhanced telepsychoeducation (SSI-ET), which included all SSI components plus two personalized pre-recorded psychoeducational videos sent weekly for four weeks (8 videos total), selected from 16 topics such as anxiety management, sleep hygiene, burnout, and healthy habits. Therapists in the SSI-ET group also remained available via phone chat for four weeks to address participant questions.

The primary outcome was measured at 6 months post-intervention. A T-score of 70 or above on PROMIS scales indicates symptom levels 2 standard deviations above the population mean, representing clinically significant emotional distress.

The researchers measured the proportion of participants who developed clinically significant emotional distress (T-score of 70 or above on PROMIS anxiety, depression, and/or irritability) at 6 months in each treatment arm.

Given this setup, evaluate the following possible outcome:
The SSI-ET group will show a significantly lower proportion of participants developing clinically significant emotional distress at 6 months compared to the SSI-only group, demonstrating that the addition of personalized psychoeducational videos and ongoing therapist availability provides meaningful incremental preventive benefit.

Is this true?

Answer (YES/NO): NO